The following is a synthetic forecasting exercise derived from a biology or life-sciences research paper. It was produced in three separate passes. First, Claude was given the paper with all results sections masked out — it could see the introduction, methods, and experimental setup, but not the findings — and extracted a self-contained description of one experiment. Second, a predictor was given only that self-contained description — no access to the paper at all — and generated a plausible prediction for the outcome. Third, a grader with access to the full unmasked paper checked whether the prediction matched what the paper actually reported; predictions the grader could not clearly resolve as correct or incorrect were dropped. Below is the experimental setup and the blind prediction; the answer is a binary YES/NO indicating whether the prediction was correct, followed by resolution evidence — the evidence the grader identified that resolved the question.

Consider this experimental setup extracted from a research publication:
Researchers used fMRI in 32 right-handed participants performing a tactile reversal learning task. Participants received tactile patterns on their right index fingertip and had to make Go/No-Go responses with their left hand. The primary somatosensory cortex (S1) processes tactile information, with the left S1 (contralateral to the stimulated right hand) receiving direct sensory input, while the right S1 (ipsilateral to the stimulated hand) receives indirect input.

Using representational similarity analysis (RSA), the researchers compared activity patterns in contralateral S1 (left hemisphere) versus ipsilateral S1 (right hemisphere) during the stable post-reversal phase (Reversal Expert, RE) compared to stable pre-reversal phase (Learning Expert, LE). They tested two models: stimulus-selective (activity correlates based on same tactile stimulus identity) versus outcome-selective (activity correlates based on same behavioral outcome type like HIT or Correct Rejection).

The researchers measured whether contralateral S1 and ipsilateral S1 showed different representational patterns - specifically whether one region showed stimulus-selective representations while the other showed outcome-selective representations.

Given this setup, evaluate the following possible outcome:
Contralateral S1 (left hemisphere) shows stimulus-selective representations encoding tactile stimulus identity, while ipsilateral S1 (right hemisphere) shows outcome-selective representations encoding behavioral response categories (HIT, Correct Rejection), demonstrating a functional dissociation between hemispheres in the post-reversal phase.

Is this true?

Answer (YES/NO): YES